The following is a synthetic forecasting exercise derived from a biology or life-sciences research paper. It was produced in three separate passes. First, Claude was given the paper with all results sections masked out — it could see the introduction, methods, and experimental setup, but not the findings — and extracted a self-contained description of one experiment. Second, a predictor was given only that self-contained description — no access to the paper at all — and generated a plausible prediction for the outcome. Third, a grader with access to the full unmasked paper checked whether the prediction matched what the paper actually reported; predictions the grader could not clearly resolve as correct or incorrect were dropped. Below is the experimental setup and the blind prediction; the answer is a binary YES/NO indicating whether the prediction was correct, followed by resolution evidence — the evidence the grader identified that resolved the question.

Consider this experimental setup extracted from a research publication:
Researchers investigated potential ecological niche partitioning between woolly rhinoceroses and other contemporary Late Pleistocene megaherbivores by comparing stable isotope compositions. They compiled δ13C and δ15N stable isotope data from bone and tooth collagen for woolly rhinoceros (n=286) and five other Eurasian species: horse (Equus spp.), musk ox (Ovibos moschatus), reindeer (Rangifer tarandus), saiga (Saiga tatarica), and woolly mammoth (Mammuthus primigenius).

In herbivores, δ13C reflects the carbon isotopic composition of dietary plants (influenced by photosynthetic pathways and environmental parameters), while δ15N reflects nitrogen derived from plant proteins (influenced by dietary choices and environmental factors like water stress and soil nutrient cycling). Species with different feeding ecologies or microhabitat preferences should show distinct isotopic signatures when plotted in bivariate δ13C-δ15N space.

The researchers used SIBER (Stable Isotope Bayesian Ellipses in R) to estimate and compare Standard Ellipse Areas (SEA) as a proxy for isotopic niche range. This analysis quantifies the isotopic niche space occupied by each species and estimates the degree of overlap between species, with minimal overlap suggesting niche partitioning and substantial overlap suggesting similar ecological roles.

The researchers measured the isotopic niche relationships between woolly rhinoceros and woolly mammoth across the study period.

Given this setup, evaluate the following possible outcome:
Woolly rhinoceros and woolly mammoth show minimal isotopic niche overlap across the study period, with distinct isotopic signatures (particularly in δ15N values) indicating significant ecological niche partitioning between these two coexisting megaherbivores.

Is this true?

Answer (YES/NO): NO